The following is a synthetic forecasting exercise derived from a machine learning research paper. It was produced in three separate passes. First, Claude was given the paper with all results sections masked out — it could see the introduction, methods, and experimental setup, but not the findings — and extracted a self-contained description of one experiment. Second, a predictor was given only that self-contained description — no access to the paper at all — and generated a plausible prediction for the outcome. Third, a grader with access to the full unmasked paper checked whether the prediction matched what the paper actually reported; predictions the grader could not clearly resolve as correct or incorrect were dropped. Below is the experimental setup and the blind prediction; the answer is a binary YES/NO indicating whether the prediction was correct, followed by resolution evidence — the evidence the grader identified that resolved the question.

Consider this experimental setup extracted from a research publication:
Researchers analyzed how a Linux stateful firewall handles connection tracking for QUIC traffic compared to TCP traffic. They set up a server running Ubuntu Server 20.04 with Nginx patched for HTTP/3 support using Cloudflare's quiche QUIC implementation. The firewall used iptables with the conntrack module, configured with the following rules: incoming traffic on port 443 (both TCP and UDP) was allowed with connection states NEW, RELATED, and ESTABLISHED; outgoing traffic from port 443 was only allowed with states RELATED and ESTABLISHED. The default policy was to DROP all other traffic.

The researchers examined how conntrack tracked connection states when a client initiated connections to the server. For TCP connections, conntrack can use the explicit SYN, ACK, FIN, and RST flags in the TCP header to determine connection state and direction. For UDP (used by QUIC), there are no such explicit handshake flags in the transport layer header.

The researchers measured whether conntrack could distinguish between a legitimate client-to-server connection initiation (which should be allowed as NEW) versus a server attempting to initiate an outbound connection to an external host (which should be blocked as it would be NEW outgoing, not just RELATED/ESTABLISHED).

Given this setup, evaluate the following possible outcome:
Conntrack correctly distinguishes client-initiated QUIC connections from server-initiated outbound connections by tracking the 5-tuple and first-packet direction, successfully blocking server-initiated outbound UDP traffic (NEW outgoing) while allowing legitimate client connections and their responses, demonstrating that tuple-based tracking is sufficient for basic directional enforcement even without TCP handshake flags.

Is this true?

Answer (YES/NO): NO